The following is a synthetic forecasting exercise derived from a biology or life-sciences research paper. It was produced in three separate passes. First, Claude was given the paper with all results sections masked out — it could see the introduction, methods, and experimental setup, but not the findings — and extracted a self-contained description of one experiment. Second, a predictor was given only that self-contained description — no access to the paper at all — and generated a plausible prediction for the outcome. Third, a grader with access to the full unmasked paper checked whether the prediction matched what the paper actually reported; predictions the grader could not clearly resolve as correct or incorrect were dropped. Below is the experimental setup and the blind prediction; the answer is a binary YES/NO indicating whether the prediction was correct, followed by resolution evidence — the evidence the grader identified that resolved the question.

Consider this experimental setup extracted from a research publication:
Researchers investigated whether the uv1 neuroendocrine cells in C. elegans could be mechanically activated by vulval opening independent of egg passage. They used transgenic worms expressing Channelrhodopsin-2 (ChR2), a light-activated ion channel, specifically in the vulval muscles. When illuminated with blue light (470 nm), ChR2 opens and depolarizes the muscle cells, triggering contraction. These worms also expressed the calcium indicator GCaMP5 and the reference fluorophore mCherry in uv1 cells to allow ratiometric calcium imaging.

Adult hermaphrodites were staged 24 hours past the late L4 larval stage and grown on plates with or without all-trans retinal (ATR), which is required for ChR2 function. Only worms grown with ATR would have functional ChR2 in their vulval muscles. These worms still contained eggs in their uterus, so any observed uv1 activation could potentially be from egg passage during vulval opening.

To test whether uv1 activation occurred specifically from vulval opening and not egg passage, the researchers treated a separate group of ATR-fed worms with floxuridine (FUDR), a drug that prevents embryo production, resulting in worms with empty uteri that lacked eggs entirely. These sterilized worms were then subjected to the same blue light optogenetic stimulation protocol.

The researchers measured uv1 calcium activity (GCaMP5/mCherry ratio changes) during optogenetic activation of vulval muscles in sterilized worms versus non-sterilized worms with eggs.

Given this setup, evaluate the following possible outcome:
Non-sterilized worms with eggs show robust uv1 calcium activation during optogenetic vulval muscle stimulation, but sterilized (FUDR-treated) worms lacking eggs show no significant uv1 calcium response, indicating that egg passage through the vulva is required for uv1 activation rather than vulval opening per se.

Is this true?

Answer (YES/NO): NO